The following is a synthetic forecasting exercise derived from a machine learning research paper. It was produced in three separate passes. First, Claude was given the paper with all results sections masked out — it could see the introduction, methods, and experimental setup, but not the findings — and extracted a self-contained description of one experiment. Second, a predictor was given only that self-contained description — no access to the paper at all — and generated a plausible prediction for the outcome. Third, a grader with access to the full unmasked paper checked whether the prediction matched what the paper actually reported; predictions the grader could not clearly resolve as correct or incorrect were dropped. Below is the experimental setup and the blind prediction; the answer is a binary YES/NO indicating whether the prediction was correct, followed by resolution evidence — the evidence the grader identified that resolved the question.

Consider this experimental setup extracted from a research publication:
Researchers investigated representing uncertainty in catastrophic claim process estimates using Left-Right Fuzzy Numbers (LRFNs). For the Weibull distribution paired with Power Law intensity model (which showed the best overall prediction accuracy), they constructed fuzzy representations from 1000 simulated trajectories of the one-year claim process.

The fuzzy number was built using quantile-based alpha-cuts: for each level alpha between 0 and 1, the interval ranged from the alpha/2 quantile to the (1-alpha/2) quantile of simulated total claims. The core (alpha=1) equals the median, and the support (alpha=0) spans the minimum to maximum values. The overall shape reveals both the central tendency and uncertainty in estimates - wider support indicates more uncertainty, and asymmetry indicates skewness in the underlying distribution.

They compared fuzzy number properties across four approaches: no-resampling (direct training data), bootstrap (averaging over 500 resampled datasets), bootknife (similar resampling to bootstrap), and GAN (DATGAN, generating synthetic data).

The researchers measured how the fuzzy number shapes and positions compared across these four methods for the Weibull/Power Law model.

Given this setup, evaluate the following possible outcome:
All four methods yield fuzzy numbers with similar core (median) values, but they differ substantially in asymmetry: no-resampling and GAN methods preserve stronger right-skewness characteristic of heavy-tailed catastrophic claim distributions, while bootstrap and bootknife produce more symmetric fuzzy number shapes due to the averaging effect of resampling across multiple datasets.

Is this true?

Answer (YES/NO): NO